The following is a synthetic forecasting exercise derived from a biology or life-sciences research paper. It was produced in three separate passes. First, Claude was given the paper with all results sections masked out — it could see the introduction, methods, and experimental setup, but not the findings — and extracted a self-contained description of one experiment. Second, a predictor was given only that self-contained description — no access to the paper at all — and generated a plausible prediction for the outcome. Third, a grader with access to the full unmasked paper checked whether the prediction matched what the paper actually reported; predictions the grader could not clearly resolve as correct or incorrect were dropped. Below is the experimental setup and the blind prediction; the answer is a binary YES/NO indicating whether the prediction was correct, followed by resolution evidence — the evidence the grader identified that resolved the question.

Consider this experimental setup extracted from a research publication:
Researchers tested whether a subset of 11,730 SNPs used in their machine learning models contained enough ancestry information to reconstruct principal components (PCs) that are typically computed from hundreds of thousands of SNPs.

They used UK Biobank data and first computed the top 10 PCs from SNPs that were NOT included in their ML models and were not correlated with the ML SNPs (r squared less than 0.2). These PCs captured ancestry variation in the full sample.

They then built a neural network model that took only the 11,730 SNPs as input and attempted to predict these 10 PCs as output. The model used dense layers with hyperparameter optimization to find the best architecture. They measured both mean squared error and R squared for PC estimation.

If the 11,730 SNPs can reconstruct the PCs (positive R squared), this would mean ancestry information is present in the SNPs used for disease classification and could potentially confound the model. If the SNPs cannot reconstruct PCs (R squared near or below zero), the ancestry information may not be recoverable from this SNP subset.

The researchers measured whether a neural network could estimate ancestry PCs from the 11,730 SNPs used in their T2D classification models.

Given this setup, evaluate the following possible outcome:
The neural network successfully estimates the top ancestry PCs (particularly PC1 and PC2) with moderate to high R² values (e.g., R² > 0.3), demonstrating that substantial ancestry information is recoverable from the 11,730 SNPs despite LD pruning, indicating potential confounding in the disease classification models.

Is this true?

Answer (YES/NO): YES